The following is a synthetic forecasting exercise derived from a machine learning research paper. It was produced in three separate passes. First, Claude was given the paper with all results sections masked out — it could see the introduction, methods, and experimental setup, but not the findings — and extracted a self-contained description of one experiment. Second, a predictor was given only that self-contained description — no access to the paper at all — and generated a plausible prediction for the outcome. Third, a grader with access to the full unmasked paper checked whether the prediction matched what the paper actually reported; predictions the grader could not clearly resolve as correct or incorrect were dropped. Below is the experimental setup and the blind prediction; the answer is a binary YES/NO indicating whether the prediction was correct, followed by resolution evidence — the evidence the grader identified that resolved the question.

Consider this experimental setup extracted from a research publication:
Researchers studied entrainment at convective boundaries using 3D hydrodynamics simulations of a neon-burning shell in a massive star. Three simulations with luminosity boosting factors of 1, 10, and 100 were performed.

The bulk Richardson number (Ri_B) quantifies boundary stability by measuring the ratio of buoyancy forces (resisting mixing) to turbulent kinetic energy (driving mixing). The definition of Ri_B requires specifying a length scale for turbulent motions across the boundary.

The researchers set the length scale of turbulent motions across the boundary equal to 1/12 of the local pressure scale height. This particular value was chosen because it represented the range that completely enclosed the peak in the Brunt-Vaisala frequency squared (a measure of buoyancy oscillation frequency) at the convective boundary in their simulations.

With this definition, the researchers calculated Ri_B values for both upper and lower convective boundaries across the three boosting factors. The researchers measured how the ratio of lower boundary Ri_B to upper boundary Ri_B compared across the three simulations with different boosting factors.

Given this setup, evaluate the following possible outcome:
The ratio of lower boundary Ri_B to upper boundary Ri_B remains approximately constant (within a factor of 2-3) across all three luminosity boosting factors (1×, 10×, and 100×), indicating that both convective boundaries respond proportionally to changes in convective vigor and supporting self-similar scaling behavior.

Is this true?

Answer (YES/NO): YES